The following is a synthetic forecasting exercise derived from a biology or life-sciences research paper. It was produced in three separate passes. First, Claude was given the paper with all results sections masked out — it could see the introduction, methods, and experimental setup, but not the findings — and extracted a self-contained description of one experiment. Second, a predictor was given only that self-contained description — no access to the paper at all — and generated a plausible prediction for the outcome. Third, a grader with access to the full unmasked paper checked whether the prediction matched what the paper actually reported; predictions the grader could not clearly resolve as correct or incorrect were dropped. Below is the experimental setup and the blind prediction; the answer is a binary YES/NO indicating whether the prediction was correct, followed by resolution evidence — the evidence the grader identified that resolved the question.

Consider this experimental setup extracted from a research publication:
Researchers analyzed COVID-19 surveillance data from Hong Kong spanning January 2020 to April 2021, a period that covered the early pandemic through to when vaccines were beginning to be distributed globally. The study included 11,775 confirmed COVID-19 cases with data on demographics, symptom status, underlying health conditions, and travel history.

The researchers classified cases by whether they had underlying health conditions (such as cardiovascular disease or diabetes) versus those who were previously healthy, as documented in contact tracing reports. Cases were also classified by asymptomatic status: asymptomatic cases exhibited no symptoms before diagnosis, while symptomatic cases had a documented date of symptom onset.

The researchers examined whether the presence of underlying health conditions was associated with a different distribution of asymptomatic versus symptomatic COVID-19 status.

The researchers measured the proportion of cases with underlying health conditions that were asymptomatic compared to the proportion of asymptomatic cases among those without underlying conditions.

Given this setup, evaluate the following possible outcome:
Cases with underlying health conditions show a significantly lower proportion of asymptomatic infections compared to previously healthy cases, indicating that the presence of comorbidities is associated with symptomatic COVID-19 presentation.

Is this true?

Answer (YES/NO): YES